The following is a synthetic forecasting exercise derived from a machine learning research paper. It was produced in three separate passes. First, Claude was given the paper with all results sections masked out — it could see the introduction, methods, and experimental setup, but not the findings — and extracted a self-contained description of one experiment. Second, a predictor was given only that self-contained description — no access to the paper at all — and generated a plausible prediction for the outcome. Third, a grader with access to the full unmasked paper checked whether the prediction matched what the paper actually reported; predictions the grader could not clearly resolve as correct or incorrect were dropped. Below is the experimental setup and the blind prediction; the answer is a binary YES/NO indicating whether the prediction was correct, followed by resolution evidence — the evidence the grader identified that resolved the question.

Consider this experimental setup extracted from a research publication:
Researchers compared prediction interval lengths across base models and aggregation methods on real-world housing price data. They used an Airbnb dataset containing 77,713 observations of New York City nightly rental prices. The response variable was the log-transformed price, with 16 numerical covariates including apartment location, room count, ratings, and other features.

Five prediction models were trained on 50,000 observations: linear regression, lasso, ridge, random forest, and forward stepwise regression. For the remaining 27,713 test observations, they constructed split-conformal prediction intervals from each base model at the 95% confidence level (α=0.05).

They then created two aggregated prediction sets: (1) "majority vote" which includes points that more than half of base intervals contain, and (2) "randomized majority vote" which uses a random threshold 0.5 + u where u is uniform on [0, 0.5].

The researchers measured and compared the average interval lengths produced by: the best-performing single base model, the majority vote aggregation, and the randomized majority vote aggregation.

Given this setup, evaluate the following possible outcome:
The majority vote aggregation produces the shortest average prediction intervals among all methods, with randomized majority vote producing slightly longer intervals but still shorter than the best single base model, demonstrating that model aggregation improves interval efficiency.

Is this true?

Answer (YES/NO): NO